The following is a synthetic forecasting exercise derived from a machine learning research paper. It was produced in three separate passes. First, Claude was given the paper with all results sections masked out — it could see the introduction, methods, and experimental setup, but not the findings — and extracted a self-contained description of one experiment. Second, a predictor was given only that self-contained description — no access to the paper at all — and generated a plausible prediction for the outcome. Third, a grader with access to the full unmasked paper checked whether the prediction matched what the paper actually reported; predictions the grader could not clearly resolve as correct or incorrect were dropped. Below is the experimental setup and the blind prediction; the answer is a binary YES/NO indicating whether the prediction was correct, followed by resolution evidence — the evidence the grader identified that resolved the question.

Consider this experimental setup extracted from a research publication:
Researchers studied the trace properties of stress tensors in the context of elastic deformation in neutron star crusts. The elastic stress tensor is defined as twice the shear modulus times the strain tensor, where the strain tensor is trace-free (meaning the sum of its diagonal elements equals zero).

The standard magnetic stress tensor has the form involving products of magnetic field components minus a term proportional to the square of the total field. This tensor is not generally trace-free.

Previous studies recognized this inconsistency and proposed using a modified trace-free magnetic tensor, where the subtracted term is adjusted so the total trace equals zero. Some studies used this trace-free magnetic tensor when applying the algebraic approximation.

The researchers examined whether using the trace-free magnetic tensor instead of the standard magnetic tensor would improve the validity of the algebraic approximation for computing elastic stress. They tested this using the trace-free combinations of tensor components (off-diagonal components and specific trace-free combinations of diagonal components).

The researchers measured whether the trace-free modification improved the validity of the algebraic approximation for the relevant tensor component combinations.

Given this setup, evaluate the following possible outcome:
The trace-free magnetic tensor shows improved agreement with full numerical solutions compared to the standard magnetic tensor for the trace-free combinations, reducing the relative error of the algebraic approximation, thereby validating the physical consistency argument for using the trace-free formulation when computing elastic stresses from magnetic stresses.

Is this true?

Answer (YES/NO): NO